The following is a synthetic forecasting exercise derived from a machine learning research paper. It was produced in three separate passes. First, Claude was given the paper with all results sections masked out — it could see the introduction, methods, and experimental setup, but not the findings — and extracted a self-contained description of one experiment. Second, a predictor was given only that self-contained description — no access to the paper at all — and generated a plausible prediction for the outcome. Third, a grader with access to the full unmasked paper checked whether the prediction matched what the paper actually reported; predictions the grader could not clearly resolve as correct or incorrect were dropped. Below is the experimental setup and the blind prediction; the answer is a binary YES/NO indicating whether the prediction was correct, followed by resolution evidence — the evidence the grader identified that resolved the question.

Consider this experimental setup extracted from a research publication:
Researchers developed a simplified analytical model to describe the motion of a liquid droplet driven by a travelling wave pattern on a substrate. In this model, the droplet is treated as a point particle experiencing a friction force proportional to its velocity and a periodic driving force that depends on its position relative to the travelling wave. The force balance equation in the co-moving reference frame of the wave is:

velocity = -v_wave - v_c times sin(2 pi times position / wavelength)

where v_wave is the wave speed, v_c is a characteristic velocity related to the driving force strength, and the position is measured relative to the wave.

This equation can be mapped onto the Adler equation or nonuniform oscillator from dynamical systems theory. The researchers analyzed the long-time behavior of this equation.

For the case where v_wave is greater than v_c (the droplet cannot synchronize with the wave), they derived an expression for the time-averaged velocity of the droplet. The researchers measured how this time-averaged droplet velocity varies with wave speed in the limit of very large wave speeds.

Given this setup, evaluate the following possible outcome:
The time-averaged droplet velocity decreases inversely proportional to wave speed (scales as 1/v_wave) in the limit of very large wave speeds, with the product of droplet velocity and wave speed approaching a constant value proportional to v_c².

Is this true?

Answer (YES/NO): YES